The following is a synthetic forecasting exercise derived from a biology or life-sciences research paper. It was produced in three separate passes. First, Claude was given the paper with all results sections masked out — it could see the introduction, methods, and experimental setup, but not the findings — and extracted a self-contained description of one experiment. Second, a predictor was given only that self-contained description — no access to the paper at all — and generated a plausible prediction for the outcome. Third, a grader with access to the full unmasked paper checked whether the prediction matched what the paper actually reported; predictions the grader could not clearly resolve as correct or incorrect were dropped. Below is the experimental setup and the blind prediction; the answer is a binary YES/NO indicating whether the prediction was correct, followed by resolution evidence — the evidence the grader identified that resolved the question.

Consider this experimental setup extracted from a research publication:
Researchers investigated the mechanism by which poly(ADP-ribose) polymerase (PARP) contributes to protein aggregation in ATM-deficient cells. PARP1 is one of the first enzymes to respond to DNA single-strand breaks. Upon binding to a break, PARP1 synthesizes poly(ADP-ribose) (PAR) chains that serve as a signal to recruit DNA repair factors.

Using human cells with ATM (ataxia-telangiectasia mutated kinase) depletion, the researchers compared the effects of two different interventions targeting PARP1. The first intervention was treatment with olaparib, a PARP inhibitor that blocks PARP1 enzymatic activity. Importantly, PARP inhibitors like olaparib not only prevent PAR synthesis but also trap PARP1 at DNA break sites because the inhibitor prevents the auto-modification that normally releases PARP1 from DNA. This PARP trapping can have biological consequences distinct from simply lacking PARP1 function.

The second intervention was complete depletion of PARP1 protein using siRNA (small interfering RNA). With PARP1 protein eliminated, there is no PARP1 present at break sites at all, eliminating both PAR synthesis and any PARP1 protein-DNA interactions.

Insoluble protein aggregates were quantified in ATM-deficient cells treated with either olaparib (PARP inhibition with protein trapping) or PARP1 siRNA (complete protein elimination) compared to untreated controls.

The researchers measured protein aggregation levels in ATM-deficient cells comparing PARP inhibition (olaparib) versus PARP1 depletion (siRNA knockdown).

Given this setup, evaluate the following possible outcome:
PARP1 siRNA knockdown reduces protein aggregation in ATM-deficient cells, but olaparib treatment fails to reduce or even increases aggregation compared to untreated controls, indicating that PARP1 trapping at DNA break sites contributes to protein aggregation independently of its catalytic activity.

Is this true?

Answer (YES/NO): NO